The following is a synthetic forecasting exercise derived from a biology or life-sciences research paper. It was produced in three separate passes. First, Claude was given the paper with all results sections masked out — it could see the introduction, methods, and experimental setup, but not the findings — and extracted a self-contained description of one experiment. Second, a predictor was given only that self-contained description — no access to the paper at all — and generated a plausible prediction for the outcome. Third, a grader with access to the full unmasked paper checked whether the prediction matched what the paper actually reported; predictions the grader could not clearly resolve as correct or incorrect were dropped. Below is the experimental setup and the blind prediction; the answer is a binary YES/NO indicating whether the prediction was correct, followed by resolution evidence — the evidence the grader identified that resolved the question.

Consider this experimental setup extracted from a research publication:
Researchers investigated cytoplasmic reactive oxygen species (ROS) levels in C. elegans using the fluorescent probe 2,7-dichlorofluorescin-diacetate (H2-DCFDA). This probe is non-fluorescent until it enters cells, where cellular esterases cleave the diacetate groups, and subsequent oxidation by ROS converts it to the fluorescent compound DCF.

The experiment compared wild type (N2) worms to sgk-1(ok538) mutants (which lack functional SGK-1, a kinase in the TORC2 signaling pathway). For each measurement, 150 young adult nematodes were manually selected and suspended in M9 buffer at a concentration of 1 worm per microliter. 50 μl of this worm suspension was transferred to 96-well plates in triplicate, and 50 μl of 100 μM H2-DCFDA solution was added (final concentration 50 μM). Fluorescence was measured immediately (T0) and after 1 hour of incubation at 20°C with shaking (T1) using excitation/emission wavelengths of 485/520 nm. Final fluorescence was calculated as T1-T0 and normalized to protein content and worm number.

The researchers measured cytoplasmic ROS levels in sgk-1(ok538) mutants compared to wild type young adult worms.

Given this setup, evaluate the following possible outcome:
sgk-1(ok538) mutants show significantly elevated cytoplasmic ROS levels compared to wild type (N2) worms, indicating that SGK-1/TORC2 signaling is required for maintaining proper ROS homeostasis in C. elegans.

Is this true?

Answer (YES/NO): YES